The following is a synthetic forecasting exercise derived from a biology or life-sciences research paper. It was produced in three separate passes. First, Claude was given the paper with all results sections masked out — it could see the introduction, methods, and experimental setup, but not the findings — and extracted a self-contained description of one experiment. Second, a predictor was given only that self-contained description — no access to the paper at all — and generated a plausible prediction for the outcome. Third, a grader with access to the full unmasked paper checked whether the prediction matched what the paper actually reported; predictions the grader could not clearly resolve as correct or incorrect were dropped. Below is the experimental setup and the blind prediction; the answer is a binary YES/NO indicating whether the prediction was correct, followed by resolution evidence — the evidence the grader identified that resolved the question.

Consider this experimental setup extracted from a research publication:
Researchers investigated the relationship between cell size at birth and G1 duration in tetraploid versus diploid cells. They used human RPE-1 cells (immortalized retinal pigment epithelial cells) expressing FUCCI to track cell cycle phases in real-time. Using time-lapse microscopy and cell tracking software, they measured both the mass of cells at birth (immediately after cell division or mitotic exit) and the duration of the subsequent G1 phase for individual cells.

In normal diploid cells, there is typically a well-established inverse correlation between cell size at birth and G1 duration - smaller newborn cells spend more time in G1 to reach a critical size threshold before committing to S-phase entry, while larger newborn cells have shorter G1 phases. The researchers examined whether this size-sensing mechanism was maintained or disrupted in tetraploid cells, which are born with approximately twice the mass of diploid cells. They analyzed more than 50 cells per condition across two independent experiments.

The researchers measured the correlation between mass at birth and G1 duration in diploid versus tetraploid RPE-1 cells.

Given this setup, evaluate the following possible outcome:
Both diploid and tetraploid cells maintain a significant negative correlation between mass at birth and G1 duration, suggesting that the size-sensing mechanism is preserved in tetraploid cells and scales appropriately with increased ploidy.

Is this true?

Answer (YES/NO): NO